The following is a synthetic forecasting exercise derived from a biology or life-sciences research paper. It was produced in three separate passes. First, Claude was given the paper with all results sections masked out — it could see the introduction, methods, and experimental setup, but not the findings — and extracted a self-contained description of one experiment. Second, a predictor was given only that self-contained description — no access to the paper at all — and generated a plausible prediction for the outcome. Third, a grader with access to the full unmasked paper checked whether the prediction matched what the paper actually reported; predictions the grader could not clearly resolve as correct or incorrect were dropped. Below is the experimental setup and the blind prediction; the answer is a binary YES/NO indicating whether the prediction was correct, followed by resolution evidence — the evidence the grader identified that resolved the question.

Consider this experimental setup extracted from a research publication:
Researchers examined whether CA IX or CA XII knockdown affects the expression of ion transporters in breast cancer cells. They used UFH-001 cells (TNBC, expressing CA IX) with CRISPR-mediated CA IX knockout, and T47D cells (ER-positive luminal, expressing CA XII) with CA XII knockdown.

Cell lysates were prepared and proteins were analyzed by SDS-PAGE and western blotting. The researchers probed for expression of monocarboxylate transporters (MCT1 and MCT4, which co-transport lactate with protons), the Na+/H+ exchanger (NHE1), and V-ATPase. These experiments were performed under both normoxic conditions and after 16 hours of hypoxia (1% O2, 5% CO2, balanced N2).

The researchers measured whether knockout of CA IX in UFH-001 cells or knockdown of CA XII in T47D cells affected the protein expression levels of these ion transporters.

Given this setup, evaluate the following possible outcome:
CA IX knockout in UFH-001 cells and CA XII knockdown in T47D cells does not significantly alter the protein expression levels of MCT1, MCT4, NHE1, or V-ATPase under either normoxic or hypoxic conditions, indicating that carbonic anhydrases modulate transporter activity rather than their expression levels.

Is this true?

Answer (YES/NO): YES